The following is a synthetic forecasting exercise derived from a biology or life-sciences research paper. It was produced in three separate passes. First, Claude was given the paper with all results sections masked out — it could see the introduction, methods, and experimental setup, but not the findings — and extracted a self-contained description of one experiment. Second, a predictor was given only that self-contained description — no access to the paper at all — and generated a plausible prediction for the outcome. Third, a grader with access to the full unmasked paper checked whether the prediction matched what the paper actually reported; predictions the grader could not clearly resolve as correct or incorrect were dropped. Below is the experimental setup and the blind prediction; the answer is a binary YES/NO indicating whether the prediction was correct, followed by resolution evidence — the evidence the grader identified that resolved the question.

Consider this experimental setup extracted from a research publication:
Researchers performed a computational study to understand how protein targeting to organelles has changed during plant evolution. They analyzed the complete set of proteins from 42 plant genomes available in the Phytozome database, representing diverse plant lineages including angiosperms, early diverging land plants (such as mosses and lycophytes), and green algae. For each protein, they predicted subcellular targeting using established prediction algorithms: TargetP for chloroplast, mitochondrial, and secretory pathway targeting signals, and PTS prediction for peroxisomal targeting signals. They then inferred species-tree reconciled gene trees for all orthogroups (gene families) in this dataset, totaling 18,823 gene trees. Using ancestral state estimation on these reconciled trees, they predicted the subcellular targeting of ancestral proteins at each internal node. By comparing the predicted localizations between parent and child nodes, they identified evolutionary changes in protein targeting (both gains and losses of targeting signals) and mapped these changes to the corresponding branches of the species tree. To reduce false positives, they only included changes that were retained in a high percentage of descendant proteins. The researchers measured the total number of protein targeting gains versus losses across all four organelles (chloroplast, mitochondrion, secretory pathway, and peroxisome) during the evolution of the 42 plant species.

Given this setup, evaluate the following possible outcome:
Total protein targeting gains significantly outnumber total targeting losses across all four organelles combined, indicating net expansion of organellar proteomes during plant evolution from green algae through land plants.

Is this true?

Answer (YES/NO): NO